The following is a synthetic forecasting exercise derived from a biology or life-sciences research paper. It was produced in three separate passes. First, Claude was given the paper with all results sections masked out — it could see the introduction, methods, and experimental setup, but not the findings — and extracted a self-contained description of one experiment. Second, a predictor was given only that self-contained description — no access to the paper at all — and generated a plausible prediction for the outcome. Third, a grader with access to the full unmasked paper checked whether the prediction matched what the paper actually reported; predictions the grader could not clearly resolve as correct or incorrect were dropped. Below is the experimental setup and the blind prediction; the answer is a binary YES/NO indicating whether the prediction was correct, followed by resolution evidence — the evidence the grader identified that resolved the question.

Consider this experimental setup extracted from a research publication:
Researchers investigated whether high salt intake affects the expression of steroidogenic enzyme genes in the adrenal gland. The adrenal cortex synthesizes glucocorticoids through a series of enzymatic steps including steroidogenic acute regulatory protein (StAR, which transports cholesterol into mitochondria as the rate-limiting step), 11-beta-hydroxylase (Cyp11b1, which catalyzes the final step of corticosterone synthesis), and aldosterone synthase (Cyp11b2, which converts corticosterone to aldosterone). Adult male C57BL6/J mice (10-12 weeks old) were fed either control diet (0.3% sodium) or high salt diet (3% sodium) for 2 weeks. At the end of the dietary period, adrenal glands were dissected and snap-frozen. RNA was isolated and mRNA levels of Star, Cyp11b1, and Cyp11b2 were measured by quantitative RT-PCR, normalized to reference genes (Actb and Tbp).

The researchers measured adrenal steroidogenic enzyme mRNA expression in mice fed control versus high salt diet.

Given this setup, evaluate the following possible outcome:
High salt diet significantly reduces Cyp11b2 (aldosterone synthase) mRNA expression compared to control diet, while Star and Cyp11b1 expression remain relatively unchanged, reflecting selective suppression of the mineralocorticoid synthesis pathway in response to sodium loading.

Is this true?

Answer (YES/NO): NO